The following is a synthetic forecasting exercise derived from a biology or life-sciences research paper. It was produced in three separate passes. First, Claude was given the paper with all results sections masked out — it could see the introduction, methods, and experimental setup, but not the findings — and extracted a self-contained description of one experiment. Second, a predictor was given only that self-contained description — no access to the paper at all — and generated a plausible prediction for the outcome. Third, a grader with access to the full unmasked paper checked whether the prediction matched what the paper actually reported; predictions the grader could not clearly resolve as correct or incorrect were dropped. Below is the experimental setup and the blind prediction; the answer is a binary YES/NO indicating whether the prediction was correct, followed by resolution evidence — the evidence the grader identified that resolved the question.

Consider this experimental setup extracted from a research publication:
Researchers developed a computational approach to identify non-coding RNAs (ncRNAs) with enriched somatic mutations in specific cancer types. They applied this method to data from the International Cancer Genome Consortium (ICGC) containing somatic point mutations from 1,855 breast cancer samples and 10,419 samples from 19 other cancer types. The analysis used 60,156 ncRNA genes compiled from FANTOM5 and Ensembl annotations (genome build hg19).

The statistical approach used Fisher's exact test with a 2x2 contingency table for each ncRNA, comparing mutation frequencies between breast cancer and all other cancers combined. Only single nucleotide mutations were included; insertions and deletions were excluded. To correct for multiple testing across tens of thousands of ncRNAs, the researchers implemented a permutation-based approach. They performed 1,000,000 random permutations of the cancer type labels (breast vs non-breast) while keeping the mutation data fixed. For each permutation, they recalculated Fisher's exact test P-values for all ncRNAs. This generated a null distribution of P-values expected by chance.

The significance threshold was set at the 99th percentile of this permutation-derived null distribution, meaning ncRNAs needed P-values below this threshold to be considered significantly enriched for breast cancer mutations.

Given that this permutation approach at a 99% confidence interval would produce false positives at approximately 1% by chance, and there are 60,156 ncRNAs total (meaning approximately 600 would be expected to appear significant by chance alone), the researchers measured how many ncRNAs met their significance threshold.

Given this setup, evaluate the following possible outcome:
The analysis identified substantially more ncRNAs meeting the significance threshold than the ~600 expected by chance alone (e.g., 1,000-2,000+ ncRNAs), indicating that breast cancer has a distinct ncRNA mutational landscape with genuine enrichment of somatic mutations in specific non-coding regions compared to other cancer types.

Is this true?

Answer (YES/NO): NO